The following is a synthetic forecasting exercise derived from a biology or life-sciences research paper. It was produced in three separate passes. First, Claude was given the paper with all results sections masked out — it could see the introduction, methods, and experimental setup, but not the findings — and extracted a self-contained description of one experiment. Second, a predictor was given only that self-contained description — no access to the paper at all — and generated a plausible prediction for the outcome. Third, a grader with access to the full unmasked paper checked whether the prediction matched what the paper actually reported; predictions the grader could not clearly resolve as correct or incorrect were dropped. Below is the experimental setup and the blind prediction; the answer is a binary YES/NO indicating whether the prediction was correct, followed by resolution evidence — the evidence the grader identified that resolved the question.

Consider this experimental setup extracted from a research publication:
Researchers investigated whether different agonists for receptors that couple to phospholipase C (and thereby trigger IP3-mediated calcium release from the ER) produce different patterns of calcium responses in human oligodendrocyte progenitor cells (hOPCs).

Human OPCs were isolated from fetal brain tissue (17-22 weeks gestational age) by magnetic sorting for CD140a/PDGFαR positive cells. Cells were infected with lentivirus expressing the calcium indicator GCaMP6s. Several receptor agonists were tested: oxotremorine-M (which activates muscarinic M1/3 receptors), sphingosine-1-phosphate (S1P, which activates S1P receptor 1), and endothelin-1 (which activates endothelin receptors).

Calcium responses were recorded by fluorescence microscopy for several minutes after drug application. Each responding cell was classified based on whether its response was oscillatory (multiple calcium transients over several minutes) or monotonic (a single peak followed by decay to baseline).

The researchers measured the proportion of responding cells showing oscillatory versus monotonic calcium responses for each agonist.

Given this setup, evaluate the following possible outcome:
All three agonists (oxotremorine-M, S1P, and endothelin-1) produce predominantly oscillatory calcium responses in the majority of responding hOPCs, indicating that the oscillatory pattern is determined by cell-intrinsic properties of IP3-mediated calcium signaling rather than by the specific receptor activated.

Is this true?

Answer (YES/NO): NO